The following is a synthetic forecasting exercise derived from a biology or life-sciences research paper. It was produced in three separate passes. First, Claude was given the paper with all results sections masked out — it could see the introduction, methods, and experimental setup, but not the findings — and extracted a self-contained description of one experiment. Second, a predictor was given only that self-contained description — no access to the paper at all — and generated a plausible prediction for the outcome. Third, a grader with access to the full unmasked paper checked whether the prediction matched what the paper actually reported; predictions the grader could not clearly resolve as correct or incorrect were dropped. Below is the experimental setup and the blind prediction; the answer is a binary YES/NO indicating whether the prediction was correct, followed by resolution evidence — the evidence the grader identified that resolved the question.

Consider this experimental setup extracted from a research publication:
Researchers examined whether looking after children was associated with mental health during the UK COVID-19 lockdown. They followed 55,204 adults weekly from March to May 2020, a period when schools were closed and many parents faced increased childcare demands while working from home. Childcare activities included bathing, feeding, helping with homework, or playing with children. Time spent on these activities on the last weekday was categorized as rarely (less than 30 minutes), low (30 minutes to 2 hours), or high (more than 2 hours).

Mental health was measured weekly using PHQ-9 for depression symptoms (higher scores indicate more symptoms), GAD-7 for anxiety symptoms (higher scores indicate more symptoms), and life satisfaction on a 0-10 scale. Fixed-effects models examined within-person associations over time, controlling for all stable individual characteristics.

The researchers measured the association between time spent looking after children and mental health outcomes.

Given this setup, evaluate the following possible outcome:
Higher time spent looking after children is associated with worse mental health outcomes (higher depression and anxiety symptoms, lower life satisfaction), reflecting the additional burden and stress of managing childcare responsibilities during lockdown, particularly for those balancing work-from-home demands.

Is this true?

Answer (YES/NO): NO